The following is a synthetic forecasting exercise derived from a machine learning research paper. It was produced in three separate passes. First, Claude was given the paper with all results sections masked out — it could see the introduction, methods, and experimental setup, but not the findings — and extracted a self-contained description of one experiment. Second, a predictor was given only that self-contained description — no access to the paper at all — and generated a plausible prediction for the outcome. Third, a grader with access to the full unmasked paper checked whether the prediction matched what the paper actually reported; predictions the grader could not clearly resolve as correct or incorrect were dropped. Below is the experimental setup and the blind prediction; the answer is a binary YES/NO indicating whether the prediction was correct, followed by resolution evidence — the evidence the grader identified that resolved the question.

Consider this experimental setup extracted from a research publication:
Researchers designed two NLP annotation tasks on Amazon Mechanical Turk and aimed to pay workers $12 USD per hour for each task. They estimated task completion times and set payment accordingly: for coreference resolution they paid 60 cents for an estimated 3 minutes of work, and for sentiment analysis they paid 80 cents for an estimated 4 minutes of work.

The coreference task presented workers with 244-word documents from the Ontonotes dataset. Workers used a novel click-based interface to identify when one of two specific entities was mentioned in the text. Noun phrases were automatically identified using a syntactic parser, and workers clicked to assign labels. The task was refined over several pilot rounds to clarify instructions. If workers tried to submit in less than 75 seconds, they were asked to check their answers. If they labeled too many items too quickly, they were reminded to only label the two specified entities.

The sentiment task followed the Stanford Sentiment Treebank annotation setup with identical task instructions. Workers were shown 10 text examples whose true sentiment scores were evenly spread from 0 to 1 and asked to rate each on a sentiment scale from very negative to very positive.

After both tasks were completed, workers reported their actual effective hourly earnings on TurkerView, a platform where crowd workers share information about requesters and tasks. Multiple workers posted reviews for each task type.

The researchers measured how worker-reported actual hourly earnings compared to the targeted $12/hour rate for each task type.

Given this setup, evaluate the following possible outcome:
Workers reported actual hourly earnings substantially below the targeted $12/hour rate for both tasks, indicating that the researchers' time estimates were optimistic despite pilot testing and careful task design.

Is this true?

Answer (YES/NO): NO